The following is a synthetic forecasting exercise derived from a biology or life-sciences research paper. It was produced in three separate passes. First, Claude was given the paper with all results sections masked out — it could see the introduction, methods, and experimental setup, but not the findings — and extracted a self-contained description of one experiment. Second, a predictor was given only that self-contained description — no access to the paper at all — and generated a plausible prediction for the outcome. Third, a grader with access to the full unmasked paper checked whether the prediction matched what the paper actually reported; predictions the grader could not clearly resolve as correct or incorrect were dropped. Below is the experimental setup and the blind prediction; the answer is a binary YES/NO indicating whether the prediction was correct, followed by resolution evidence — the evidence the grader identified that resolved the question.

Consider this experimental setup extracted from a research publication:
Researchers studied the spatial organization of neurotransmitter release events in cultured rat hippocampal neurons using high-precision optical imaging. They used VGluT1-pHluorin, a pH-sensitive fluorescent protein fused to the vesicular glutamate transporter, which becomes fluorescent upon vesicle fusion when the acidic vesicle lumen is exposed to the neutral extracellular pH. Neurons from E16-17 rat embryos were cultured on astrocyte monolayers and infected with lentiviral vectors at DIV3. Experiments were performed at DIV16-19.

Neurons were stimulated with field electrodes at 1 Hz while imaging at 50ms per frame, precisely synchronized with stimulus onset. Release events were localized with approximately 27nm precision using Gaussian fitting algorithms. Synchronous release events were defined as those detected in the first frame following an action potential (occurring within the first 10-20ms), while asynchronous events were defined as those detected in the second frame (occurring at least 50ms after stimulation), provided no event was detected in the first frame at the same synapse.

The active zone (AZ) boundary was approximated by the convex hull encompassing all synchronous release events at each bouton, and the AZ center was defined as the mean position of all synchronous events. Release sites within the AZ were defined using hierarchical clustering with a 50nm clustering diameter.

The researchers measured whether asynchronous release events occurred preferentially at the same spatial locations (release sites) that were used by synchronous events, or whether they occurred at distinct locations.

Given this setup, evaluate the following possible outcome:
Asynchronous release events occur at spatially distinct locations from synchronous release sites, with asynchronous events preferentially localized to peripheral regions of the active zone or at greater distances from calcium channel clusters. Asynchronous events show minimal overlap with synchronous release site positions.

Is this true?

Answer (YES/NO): NO